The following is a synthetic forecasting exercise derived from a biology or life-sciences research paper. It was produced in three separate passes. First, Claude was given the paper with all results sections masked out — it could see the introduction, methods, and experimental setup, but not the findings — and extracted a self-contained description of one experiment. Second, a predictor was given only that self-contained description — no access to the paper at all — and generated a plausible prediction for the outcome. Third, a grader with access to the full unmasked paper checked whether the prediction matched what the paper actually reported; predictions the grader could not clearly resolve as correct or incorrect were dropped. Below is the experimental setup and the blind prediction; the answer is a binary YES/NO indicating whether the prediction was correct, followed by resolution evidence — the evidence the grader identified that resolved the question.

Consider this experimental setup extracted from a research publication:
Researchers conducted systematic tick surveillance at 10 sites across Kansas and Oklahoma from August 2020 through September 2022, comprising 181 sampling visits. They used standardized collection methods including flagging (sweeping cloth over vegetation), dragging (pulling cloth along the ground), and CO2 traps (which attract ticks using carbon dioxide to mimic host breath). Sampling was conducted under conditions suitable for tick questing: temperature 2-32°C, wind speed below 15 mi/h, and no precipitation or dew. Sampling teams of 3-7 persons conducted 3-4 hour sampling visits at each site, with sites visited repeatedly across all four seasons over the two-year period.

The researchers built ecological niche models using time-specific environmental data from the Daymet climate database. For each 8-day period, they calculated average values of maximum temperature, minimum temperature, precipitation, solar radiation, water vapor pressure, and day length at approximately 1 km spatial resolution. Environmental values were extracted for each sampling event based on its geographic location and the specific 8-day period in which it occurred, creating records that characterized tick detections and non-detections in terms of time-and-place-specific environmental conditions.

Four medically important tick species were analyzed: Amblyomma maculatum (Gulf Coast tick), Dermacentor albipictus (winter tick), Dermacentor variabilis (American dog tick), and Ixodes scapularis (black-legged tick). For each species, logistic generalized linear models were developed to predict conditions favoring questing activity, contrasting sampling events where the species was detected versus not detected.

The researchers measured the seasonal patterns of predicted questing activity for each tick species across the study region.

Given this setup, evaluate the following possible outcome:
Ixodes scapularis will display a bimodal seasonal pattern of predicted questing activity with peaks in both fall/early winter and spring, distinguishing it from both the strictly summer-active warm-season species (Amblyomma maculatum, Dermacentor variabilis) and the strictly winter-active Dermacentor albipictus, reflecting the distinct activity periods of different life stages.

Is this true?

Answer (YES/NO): NO